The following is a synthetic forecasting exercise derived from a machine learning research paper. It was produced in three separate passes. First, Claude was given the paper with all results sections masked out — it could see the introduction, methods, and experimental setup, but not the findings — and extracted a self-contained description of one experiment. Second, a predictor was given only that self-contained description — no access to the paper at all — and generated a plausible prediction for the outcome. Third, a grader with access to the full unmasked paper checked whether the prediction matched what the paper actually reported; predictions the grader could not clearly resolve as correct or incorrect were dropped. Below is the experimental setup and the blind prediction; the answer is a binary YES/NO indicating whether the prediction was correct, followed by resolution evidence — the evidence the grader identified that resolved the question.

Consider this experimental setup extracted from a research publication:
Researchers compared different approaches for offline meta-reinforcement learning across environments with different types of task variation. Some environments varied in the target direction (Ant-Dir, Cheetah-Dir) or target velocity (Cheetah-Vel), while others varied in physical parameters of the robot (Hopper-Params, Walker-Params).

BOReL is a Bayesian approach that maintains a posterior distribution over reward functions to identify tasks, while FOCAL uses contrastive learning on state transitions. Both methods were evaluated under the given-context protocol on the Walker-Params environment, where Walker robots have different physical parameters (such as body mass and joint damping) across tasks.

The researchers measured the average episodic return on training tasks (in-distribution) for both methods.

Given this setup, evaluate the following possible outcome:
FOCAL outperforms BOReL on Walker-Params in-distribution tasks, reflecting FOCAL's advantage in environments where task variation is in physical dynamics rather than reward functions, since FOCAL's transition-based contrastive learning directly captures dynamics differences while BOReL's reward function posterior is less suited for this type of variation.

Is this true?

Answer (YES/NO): YES